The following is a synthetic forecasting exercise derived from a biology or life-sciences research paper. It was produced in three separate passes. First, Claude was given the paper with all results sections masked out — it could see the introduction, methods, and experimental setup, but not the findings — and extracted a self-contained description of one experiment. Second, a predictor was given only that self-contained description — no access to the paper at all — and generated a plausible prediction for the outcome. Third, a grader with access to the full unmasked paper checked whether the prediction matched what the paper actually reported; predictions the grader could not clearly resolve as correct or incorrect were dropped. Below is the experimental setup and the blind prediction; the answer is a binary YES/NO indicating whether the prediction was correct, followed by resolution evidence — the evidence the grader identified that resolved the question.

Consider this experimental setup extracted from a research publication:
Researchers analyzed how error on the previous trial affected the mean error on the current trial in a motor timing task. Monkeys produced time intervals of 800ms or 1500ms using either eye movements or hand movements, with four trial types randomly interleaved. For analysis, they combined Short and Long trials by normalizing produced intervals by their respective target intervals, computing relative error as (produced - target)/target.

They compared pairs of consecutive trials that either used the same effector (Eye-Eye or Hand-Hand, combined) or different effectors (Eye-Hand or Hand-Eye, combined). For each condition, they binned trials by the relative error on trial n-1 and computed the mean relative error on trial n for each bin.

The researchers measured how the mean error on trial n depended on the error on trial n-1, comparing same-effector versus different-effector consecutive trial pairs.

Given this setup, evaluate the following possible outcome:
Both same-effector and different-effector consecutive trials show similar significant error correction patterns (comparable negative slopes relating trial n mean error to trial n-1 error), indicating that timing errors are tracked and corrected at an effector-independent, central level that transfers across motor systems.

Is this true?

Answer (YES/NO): NO